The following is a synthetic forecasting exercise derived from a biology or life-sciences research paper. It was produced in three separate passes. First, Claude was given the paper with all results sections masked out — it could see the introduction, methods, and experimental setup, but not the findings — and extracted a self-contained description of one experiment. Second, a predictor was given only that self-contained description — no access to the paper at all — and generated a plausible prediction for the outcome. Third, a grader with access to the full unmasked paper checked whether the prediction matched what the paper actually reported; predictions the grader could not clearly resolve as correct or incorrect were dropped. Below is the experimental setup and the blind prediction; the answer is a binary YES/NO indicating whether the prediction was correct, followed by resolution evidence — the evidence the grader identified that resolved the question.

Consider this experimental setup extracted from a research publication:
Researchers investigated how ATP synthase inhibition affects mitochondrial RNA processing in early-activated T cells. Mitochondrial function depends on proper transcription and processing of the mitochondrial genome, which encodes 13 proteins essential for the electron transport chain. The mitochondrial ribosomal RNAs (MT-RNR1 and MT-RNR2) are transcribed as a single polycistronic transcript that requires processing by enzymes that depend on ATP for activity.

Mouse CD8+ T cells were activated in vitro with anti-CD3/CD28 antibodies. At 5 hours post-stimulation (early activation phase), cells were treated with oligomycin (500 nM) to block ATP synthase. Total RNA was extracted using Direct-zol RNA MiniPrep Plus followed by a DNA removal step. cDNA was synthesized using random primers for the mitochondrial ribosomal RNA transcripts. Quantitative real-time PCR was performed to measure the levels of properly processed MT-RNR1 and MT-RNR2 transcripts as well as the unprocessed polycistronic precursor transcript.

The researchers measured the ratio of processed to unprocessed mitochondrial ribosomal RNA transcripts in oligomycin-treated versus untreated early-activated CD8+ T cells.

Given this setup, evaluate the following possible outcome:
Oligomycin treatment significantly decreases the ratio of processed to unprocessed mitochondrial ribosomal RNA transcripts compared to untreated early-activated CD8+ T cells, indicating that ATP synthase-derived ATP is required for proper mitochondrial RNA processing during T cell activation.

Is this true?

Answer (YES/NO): YES